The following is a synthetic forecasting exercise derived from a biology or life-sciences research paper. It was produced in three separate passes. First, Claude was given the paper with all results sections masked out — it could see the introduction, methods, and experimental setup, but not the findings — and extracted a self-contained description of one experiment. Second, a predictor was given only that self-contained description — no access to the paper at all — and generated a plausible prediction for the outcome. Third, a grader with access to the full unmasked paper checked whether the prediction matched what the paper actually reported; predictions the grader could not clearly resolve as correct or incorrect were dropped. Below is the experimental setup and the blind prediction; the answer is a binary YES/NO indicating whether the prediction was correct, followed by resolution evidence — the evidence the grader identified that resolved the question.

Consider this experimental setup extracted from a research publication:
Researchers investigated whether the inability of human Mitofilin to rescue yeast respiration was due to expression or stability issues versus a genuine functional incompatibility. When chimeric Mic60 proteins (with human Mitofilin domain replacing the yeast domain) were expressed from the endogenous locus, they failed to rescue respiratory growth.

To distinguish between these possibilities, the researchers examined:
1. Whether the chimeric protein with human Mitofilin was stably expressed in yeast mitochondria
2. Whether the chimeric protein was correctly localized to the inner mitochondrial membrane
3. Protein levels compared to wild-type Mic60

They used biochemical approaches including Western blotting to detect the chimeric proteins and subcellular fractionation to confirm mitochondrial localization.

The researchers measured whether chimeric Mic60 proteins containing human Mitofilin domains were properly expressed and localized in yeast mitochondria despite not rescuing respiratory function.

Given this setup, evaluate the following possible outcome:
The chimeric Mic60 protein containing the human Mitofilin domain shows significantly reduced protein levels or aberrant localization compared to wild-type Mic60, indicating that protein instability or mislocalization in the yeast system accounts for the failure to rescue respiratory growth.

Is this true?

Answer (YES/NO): NO